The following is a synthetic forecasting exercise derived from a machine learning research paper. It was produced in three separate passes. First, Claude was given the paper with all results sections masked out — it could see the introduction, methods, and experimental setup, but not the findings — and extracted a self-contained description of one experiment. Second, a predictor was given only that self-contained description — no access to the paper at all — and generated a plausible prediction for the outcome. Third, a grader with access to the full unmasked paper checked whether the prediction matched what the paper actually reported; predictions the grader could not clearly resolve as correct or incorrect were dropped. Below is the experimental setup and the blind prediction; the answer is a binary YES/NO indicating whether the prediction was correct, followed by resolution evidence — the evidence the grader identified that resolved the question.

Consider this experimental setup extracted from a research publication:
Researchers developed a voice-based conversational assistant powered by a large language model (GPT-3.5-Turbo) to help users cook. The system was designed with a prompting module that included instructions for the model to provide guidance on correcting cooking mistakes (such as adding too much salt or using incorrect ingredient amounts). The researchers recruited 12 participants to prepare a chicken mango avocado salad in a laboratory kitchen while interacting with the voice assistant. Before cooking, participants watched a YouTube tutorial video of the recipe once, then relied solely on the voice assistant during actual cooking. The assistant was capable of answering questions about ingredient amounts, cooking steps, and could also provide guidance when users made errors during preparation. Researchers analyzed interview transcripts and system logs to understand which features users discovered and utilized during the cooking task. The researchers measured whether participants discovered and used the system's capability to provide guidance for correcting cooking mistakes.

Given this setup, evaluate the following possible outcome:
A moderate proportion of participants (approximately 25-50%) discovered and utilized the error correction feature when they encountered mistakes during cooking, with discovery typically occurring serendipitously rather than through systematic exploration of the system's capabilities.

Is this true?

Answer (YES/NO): NO